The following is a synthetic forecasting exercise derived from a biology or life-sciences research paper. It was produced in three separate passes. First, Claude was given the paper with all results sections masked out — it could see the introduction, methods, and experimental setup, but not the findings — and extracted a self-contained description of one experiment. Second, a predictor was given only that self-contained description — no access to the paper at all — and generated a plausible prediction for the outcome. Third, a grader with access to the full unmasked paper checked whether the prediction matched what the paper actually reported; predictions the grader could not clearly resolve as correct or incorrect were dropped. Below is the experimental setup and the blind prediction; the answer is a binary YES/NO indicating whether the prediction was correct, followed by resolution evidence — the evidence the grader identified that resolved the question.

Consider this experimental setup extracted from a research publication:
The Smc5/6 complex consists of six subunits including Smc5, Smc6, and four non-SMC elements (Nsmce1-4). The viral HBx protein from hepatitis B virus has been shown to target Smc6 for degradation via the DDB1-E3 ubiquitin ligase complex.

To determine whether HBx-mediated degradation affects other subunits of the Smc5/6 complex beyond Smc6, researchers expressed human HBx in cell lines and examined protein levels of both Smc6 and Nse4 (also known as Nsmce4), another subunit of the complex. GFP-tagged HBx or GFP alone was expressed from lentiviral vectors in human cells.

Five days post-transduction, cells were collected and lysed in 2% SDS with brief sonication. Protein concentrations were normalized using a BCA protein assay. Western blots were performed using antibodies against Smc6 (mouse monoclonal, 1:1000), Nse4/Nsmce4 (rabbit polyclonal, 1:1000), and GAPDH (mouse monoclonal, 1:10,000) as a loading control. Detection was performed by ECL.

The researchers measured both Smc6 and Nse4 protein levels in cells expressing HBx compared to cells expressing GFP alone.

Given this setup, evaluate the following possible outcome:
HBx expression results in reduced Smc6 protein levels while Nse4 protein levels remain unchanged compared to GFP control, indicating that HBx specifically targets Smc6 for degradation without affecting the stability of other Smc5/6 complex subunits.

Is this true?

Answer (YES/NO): NO